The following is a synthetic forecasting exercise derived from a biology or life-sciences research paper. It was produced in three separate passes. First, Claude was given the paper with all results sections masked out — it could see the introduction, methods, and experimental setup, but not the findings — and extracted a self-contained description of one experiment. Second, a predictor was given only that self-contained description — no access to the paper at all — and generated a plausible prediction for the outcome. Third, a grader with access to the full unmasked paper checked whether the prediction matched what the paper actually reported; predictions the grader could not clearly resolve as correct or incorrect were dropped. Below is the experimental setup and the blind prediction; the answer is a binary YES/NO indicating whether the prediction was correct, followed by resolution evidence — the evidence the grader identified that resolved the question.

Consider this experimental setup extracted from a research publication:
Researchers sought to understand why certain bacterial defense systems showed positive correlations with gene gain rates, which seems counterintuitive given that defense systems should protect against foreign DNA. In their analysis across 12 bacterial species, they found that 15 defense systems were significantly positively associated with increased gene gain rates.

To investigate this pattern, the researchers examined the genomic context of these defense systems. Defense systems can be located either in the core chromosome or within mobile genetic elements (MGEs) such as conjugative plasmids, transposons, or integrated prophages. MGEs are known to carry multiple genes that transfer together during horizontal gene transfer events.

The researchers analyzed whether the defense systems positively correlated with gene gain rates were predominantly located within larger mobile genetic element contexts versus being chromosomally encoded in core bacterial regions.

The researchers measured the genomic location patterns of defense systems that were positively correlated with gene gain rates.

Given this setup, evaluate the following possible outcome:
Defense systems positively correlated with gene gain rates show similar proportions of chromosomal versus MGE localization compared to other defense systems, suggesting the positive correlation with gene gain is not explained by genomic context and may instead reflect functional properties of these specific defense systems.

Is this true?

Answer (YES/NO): NO